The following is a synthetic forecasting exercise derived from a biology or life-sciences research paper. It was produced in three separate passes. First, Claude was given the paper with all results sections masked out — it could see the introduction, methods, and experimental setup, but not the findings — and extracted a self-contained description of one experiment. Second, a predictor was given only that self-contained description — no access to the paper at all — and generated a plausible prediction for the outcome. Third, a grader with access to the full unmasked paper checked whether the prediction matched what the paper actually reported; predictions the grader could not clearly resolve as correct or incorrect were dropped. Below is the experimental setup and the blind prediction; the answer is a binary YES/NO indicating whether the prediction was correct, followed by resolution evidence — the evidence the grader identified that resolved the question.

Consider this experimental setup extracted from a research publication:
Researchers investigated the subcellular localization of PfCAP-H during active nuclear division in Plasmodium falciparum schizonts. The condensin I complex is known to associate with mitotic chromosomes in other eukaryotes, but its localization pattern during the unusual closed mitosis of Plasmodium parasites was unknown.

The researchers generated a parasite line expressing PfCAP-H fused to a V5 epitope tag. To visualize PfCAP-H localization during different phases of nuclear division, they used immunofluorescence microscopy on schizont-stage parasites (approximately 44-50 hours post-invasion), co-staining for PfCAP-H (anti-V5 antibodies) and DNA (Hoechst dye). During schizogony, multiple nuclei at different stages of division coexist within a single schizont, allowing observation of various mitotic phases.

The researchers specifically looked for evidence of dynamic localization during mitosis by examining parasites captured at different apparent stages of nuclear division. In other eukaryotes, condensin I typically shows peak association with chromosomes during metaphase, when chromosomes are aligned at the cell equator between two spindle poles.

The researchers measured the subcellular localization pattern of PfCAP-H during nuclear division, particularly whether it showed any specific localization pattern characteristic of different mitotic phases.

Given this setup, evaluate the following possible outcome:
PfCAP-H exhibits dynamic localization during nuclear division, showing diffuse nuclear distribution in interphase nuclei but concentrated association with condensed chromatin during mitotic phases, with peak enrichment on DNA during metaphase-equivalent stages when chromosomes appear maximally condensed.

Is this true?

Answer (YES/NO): NO